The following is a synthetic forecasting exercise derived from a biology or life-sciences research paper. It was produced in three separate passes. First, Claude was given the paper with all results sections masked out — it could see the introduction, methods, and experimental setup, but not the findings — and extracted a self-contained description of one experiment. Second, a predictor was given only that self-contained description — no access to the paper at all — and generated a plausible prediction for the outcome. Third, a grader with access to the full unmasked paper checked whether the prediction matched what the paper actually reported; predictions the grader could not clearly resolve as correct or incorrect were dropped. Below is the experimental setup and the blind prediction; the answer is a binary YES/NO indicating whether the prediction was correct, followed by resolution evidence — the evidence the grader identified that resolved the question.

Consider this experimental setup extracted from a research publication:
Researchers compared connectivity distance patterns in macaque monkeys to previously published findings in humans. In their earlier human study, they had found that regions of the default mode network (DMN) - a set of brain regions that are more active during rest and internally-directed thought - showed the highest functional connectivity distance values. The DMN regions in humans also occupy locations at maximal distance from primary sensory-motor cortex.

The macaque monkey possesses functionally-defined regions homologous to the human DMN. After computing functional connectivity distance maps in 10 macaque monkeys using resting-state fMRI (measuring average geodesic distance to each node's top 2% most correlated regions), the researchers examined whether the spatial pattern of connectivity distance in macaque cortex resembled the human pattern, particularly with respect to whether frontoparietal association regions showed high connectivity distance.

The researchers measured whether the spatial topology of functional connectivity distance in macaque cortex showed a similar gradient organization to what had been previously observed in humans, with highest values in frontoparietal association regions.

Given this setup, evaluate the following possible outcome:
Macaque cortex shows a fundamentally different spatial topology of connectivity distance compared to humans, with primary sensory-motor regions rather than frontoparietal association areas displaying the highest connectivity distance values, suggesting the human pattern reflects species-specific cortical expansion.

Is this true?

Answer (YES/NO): NO